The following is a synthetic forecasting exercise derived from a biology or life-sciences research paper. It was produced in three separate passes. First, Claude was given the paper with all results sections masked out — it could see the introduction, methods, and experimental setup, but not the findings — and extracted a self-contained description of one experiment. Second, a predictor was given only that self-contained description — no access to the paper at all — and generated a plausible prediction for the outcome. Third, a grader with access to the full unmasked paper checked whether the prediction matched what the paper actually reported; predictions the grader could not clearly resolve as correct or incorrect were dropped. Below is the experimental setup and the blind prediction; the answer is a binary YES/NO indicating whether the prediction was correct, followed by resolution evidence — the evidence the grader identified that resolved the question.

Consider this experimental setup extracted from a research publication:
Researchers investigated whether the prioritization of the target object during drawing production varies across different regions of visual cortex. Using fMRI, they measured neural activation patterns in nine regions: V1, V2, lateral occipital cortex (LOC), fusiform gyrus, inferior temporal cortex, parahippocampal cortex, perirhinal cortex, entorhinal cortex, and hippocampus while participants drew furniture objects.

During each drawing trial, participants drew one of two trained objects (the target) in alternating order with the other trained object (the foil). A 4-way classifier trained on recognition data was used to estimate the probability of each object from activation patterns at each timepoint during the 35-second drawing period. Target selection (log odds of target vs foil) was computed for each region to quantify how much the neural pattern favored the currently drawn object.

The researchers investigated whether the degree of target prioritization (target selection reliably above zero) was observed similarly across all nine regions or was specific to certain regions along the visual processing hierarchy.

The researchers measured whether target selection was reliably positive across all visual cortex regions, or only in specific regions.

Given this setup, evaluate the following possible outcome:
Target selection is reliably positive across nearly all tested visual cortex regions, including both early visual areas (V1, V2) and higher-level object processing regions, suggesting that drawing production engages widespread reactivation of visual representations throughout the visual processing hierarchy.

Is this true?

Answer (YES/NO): NO